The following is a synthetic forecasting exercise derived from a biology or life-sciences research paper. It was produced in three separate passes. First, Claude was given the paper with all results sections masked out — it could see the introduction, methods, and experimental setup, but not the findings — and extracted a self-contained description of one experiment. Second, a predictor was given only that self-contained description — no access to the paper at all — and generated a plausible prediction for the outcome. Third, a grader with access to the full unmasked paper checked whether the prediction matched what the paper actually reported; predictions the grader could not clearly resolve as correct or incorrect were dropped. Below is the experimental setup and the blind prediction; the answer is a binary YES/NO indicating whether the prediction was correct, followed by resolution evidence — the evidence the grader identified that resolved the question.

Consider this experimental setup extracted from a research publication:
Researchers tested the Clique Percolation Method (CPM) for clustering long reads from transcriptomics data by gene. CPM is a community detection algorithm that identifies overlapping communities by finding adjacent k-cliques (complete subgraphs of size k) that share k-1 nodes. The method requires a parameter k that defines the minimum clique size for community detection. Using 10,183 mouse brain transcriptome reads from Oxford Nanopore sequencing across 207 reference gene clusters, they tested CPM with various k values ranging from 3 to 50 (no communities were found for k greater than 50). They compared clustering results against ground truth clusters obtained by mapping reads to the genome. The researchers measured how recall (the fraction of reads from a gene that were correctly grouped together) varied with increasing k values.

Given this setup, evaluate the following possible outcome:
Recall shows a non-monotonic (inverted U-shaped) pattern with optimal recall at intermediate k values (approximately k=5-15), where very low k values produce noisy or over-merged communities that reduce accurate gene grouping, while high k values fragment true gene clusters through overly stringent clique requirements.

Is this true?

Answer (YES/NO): NO